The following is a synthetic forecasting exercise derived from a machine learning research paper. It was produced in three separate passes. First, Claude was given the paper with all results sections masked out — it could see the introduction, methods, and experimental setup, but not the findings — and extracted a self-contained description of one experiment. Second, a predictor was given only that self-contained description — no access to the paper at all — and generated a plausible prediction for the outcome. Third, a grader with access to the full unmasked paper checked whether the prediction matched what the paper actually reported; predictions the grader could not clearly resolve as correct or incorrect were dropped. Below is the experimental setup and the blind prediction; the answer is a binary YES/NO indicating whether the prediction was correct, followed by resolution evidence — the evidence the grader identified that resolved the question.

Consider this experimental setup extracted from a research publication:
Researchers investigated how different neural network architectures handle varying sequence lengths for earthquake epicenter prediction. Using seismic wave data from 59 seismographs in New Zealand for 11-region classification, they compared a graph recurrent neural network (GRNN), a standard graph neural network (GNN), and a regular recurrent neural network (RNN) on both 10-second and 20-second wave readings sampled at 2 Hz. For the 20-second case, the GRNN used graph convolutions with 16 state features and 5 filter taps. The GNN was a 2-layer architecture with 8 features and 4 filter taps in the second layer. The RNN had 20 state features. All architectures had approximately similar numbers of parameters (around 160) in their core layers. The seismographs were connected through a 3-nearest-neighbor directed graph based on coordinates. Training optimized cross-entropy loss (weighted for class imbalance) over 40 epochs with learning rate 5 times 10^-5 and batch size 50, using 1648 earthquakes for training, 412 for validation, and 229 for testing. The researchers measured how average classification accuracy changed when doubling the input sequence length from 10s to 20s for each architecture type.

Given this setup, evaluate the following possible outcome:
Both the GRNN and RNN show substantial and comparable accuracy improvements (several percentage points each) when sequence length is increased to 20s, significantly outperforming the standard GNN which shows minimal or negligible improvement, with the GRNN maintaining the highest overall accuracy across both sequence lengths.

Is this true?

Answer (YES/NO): NO